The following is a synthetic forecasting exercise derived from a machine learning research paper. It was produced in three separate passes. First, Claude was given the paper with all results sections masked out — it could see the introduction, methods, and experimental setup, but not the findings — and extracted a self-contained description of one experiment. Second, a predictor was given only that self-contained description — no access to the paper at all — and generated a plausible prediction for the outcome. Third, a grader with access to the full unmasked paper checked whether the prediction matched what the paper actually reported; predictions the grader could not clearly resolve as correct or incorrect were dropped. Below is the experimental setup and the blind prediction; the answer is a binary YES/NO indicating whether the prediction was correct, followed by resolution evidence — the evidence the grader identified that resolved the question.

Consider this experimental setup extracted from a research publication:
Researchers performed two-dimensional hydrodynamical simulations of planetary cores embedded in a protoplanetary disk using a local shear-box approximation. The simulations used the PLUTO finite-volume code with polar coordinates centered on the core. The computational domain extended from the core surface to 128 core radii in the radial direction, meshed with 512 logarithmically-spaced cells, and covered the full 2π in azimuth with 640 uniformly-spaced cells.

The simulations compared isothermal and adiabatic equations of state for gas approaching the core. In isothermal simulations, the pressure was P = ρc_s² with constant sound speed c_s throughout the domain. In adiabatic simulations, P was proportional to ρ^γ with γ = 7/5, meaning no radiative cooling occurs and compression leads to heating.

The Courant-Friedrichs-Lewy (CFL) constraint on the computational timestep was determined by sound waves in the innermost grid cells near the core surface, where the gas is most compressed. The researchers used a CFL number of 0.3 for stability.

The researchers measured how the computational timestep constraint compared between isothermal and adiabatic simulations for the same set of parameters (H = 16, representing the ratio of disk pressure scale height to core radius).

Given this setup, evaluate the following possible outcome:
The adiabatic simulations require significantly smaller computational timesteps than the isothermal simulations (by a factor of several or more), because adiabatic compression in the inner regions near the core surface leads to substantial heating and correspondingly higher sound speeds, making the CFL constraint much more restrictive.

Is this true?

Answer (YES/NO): NO